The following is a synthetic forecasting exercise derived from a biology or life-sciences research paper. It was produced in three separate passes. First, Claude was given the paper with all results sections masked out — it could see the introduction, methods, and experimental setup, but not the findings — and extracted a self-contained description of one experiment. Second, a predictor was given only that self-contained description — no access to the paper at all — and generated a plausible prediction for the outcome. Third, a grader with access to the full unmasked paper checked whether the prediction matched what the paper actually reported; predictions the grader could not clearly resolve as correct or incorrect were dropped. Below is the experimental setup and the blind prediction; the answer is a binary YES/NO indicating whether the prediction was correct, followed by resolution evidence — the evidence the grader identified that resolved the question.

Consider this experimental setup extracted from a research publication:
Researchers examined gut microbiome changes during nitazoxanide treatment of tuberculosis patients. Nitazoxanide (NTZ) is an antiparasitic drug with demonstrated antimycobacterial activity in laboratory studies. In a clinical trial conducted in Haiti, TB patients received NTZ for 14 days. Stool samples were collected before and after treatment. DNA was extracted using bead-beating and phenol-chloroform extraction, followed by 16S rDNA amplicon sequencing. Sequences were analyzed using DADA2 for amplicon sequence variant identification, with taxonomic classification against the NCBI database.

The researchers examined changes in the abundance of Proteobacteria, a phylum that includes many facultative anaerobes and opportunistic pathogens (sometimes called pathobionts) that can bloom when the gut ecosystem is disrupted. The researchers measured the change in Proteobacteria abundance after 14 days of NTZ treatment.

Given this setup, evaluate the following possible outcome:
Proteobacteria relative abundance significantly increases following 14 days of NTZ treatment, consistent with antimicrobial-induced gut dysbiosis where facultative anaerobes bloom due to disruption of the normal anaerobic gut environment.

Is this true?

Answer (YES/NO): YES